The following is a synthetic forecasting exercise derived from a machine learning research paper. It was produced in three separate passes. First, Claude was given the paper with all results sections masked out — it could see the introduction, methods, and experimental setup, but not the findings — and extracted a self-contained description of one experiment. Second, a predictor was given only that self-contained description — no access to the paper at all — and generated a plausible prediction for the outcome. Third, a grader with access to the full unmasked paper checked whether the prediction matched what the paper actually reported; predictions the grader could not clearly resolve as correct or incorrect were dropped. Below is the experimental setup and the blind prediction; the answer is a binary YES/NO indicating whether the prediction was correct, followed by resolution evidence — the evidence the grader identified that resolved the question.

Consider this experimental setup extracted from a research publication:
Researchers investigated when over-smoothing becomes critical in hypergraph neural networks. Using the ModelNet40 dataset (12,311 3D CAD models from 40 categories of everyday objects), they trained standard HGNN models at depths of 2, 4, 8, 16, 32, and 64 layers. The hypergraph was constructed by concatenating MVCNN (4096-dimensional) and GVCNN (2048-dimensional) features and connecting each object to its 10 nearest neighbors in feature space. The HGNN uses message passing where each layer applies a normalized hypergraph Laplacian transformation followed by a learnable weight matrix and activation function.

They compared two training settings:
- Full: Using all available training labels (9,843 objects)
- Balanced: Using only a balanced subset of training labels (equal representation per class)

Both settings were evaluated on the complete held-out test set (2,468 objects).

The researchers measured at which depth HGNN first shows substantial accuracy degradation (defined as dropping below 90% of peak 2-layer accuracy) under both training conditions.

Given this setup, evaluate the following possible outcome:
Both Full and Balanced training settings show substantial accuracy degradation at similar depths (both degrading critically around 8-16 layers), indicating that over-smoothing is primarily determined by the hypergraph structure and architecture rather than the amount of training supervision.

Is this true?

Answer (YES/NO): NO